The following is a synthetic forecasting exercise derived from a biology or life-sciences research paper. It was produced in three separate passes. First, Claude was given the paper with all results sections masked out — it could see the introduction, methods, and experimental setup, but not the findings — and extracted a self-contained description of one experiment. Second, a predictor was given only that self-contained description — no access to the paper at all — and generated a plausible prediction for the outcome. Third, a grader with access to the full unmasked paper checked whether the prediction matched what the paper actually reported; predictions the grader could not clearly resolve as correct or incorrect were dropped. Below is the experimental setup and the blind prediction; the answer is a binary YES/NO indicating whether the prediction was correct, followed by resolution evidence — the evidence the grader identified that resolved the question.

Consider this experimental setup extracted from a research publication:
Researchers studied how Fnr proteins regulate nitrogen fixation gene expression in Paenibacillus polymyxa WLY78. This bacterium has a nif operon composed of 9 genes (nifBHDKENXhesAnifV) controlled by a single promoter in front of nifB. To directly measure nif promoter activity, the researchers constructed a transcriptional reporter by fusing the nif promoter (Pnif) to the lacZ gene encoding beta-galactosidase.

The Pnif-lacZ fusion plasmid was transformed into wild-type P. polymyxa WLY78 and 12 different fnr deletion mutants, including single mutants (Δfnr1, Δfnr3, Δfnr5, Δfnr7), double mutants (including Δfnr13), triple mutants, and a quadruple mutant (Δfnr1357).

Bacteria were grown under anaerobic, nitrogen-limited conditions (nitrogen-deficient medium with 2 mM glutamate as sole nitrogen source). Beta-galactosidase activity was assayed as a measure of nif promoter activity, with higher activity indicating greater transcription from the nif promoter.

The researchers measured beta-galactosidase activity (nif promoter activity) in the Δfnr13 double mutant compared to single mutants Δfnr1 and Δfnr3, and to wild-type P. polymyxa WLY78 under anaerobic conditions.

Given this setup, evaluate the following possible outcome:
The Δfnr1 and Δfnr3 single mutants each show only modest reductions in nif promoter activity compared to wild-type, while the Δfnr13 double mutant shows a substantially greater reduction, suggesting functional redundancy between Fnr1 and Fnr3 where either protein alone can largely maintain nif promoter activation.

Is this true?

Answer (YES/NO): NO